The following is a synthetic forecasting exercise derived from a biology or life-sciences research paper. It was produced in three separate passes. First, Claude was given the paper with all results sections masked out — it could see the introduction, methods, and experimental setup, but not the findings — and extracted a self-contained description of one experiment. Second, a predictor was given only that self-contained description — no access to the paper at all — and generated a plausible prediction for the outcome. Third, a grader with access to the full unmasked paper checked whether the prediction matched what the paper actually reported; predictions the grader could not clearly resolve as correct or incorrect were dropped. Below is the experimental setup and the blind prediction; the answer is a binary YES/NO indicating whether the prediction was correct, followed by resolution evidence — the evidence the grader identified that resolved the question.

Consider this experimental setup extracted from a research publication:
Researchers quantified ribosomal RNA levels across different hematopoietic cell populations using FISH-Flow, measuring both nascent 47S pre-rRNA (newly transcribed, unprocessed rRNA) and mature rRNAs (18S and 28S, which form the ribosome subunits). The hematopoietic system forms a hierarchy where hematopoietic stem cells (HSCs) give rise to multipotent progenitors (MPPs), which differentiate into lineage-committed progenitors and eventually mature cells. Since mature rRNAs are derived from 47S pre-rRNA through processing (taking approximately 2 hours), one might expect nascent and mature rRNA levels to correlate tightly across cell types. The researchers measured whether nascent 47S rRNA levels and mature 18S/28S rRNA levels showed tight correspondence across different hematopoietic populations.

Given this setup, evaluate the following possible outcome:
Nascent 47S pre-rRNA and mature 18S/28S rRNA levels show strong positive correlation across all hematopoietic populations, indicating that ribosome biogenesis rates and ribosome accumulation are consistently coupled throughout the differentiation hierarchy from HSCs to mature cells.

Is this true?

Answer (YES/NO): NO